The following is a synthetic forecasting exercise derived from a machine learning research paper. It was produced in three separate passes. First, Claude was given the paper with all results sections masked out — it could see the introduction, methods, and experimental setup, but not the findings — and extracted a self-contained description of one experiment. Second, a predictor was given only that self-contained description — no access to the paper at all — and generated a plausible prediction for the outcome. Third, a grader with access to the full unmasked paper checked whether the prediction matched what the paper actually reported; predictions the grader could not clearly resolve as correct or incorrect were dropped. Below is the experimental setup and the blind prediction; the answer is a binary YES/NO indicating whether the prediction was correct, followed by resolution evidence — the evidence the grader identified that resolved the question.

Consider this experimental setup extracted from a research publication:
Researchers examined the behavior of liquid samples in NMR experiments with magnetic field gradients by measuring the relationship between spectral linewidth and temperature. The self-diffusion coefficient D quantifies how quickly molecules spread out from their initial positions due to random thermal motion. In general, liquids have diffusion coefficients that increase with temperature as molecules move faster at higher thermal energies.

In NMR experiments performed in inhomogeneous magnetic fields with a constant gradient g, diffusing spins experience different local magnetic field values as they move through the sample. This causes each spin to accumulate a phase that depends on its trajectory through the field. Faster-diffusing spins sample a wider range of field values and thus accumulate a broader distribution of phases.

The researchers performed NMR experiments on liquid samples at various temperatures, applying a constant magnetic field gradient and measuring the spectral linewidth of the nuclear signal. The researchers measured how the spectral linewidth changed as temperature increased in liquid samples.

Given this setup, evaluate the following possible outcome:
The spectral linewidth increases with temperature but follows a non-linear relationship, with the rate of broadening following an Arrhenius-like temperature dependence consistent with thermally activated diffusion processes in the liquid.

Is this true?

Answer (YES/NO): NO